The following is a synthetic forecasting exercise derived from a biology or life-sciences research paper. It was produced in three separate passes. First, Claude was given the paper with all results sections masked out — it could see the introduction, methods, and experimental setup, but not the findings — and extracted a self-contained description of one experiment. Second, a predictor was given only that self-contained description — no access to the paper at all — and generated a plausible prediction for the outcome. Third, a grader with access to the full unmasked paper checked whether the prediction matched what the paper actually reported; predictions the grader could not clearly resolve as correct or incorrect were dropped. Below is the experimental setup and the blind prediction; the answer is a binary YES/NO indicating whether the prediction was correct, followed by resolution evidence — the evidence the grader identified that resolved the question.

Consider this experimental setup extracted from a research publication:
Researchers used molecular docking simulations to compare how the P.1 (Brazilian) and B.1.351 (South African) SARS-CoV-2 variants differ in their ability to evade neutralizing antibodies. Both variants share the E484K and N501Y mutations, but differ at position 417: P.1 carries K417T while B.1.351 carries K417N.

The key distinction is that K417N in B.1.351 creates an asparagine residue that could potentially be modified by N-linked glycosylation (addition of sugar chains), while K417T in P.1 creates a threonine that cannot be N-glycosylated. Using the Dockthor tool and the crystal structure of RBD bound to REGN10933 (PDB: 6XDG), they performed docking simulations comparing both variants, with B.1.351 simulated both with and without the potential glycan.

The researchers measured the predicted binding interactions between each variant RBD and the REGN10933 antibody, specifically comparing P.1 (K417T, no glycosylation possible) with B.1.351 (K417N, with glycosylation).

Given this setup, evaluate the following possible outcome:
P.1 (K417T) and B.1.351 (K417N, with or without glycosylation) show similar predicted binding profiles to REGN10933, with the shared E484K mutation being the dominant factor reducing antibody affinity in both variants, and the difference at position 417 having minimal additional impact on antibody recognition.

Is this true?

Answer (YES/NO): NO